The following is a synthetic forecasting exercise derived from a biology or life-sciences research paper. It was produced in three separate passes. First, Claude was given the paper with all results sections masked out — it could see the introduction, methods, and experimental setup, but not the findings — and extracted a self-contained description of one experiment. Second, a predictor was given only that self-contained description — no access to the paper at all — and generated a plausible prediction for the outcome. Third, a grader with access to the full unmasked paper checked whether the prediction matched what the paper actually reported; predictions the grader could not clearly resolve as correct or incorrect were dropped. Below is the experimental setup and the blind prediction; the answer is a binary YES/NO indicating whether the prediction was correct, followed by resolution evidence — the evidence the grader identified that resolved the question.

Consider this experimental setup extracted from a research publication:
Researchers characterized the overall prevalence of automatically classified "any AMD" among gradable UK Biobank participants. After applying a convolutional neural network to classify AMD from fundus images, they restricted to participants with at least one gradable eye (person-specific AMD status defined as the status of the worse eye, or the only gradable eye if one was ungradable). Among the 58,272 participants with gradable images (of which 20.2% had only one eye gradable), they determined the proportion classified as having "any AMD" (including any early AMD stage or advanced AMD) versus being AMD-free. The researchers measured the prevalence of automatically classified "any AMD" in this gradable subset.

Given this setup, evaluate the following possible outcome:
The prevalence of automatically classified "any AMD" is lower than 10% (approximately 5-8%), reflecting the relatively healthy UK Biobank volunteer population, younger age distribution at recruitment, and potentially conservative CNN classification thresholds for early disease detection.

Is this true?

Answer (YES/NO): NO